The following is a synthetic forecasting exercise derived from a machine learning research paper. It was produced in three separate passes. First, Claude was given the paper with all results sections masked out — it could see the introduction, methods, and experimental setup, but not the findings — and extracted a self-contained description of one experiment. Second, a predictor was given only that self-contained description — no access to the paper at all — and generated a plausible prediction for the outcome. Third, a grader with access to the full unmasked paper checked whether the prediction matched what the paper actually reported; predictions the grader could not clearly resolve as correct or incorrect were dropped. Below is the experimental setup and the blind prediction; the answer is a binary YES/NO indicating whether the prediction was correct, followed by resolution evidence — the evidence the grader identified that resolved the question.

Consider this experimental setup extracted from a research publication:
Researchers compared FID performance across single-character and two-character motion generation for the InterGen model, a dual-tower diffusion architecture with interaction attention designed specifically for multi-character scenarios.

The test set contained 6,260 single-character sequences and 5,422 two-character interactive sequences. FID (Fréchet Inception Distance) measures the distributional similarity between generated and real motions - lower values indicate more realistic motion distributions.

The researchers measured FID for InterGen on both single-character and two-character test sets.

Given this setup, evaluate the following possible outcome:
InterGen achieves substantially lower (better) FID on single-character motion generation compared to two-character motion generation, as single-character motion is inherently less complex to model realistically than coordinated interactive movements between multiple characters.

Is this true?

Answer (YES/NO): YES